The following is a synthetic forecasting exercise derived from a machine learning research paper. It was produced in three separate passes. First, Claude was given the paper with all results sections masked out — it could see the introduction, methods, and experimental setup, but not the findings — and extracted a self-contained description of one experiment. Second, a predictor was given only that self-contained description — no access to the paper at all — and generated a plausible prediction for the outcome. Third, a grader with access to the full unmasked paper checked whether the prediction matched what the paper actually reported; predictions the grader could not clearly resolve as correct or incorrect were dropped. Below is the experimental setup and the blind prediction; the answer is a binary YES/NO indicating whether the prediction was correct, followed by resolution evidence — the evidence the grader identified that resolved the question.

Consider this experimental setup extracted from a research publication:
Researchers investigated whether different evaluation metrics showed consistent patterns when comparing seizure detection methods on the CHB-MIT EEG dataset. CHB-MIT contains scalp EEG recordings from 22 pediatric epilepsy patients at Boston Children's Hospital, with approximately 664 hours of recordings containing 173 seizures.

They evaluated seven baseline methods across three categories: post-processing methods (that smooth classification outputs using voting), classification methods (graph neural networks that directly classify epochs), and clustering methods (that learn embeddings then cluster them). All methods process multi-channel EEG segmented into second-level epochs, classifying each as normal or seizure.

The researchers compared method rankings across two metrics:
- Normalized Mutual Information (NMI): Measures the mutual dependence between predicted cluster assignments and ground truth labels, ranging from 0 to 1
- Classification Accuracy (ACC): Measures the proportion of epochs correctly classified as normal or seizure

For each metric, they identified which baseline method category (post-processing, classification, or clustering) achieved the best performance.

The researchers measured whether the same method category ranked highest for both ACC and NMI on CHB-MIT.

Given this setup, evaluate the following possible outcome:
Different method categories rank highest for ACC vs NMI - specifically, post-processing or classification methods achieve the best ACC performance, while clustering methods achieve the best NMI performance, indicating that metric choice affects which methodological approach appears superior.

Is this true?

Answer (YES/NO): NO